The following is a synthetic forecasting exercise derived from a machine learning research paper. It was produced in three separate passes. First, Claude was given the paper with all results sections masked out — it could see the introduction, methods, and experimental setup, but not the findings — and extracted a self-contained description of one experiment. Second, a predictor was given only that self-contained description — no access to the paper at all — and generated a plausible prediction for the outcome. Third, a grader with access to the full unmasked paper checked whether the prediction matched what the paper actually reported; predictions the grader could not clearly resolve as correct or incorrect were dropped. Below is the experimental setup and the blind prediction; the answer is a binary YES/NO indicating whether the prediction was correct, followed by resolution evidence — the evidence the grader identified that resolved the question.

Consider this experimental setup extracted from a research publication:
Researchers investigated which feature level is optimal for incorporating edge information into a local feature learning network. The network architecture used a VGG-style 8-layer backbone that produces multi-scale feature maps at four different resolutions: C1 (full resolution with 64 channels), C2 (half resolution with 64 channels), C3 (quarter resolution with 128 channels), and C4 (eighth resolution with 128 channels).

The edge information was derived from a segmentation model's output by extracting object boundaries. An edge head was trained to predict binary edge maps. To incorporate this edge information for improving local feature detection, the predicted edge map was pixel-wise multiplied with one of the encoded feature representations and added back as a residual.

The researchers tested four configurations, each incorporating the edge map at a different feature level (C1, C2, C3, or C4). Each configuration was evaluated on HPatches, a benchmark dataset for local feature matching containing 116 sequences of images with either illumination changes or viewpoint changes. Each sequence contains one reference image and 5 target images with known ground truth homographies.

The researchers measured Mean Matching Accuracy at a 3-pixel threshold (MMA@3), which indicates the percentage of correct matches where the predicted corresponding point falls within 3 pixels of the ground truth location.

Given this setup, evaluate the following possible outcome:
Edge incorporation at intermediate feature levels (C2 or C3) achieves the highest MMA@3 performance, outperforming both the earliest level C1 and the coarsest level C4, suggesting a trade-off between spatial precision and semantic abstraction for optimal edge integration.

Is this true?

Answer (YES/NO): YES